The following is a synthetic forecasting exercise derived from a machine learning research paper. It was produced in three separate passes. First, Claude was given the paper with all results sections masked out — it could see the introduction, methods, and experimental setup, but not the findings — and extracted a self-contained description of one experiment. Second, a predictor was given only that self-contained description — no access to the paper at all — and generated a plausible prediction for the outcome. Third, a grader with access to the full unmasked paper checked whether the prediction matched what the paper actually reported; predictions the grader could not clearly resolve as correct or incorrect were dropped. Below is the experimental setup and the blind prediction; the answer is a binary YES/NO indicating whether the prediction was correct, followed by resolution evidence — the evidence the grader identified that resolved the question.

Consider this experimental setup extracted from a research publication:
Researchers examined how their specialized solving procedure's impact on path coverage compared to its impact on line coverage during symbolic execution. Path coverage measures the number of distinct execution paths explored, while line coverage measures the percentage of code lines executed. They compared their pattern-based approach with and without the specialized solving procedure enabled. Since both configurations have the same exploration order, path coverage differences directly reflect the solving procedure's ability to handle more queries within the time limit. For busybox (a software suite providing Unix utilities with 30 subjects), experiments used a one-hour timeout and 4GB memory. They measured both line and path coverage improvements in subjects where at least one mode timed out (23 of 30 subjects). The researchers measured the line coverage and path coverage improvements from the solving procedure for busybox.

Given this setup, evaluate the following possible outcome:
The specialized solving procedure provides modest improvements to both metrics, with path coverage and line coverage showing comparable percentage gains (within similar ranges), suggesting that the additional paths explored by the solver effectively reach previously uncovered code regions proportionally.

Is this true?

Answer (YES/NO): NO